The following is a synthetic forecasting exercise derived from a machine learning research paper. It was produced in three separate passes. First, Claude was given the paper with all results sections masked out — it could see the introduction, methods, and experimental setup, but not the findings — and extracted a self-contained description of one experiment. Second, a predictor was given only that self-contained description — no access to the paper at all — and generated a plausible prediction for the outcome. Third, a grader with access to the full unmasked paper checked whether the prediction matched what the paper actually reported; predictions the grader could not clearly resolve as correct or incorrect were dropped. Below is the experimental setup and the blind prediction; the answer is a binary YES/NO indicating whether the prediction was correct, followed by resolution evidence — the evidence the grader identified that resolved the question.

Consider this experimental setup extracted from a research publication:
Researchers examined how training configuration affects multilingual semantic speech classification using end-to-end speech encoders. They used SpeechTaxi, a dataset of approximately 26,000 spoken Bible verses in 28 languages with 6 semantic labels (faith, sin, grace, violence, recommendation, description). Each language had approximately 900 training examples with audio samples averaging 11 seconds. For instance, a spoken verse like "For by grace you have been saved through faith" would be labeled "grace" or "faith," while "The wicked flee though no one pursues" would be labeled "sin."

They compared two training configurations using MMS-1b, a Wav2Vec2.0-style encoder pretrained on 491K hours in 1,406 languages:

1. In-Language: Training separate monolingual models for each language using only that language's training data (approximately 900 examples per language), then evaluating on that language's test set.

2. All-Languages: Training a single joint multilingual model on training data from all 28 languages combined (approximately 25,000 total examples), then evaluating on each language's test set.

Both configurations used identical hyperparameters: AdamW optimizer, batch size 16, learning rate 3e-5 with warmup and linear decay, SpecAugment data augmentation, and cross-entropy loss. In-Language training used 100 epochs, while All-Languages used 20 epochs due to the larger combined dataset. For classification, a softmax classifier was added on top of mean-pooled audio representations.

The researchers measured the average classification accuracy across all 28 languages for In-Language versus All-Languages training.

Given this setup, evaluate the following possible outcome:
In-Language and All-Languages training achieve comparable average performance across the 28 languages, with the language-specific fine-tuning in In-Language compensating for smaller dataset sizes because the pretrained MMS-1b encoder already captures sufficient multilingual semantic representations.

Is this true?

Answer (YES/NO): NO